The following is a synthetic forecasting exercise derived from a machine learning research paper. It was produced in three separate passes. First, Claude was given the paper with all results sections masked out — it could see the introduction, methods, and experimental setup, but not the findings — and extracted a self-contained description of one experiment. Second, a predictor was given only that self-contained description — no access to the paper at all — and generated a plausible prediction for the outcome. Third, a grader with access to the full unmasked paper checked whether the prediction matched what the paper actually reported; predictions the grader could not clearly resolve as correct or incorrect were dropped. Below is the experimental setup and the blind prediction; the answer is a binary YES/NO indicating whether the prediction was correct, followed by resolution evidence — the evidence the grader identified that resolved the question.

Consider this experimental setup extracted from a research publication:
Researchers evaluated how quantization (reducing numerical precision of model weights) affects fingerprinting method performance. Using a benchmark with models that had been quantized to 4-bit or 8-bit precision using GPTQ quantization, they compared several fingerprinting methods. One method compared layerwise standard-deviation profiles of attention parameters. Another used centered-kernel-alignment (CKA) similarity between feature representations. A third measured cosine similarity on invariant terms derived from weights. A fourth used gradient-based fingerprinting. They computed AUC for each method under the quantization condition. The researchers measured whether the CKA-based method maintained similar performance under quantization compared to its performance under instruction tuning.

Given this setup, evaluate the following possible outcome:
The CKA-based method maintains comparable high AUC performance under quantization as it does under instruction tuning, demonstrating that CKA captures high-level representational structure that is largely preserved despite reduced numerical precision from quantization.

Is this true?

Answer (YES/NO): NO